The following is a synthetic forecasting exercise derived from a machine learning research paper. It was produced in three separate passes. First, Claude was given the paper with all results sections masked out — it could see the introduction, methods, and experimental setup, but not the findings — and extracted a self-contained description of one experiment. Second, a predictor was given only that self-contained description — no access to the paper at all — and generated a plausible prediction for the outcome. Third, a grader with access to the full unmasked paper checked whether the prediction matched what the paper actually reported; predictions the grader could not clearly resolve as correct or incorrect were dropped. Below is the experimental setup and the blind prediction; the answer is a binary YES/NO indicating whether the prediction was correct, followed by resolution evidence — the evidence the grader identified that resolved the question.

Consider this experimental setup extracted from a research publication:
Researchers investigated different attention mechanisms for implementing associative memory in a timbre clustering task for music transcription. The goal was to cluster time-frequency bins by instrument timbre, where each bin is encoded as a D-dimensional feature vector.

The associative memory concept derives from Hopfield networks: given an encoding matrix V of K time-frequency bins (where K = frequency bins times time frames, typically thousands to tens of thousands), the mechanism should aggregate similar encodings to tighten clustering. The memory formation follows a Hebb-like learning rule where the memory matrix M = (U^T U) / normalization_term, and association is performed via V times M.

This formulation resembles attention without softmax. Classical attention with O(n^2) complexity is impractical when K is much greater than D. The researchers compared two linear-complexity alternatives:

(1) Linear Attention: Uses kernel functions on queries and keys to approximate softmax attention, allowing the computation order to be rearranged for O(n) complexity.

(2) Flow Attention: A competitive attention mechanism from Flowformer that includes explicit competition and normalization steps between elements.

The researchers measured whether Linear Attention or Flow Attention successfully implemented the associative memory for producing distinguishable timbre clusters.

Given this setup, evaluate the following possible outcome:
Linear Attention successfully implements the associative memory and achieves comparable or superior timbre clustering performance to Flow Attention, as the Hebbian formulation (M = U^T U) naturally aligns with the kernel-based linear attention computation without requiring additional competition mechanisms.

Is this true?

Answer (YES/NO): NO